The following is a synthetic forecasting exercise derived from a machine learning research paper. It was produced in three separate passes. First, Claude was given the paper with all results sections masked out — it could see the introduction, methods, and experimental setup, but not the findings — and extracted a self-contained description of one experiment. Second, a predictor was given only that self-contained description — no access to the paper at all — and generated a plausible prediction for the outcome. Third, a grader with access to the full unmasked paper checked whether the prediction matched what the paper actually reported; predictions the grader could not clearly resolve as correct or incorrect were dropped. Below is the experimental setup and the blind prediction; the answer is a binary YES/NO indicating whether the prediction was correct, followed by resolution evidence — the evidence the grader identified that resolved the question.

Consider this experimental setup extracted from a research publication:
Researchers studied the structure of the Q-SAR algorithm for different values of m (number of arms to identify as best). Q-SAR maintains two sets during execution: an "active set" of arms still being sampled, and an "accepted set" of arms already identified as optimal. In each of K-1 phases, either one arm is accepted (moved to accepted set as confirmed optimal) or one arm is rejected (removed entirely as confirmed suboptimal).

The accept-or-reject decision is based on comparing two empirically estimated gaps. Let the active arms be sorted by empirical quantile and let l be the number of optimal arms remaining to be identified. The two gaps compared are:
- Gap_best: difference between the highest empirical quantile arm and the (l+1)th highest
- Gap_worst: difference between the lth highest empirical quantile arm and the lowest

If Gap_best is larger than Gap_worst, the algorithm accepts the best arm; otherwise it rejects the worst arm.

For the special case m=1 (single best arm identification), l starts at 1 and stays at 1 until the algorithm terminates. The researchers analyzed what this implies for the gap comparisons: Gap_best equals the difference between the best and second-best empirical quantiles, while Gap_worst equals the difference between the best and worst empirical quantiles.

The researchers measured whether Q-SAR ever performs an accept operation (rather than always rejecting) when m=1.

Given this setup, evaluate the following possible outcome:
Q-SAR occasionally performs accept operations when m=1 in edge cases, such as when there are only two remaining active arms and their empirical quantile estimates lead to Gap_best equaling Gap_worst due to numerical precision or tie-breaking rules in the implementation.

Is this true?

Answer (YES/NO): NO